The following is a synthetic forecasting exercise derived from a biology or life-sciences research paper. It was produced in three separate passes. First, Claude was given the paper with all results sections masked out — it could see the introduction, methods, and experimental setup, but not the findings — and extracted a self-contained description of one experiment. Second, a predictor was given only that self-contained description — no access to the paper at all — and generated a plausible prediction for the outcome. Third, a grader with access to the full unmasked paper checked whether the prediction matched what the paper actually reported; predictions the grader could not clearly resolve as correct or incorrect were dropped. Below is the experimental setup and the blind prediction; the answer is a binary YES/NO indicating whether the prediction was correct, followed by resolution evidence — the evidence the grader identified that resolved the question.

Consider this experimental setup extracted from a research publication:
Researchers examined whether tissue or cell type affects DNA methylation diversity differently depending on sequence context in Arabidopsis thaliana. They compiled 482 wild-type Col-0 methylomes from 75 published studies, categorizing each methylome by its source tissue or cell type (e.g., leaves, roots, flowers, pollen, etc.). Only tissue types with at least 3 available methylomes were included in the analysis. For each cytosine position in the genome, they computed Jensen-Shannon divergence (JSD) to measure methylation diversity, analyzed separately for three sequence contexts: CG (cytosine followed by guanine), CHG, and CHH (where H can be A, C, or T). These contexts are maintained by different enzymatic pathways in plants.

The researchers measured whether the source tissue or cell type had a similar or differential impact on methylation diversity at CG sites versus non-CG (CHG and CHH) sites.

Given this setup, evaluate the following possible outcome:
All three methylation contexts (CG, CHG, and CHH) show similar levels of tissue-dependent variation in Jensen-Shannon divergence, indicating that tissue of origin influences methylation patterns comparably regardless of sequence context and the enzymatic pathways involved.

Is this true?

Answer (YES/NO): NO